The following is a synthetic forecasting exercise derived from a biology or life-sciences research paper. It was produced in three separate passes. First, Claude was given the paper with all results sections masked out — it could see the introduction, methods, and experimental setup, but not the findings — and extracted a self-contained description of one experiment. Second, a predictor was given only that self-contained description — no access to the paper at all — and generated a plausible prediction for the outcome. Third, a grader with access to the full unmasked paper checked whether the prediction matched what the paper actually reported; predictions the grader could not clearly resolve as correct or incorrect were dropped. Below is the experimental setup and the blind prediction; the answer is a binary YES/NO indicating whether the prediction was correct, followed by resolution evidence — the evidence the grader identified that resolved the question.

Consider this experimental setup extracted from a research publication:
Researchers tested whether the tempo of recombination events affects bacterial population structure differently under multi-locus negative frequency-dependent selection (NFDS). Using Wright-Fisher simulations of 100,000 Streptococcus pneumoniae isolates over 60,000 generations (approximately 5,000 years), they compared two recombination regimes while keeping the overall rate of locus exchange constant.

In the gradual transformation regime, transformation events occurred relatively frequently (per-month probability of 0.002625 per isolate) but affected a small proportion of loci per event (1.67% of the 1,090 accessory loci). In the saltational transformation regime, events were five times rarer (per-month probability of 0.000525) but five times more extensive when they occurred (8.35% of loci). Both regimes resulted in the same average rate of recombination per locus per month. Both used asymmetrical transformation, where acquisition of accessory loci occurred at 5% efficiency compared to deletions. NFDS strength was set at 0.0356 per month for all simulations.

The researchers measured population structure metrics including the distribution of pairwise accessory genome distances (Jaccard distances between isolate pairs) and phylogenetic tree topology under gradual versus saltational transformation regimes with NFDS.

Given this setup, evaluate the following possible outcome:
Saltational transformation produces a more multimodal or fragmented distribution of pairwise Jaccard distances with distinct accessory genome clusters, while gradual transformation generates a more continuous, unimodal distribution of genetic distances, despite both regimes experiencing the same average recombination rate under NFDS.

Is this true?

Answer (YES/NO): NO